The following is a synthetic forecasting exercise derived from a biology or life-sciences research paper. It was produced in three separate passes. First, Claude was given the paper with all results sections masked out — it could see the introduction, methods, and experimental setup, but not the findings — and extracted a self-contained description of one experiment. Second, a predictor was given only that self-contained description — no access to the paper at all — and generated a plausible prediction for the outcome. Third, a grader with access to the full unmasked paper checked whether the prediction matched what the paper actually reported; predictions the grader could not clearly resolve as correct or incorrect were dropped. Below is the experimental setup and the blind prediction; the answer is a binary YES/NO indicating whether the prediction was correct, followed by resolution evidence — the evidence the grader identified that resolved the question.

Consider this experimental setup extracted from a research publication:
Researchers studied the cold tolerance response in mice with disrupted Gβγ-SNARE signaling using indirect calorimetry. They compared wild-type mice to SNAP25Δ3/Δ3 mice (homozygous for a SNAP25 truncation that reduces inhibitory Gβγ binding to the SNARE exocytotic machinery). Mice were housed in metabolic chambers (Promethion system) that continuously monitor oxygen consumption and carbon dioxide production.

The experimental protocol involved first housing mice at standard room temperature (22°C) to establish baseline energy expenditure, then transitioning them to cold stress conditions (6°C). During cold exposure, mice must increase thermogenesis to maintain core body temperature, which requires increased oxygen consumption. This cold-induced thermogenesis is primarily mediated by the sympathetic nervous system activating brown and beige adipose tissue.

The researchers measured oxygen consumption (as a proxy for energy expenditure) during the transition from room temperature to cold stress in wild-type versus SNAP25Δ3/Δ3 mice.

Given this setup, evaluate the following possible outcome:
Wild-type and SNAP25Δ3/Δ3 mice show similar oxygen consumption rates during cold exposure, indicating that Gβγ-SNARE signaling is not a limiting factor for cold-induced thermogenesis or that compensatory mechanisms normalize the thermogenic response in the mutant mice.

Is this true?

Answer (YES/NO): YES